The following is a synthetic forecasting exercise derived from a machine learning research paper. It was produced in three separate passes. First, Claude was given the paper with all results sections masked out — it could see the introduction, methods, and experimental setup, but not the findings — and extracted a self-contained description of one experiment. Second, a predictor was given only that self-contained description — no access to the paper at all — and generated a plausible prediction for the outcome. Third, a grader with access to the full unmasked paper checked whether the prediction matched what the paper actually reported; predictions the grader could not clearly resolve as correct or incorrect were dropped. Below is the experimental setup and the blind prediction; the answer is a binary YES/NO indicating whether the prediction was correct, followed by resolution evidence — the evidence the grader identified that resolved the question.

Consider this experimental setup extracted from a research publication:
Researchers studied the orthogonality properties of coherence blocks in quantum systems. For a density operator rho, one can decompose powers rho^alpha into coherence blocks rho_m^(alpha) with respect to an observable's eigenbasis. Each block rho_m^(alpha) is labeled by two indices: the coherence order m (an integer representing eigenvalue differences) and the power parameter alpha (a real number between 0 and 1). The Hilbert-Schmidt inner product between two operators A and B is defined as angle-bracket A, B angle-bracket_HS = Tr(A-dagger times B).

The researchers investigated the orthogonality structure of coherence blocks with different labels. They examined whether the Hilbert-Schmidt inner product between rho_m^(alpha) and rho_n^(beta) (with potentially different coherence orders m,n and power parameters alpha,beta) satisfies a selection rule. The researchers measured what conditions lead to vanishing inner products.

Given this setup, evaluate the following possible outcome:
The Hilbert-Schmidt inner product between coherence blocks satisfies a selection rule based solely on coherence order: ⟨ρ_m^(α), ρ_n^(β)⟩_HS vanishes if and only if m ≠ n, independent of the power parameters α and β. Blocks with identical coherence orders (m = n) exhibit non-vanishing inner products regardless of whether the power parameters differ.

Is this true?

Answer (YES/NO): YES